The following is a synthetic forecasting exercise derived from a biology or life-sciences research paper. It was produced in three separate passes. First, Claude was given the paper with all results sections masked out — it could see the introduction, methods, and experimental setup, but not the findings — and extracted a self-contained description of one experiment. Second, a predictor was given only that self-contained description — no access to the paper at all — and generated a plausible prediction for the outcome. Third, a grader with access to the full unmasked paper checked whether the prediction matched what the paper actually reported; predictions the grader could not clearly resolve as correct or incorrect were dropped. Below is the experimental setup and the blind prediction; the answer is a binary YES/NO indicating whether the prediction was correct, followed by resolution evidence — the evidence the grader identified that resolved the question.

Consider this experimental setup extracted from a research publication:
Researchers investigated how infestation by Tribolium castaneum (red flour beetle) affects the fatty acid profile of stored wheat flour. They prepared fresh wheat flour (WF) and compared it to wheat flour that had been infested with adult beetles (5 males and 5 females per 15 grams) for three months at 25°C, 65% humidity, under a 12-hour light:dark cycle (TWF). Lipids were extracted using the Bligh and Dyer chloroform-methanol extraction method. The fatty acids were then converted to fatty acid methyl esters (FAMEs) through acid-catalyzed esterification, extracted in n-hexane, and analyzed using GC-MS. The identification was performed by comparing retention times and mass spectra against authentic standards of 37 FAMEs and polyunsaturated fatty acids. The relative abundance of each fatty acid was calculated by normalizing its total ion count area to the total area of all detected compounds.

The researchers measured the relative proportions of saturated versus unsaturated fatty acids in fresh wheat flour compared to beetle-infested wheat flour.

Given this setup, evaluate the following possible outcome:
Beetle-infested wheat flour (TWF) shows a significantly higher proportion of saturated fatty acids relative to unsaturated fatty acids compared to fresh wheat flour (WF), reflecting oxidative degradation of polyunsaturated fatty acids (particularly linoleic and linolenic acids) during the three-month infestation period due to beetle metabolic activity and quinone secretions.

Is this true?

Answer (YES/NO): NO